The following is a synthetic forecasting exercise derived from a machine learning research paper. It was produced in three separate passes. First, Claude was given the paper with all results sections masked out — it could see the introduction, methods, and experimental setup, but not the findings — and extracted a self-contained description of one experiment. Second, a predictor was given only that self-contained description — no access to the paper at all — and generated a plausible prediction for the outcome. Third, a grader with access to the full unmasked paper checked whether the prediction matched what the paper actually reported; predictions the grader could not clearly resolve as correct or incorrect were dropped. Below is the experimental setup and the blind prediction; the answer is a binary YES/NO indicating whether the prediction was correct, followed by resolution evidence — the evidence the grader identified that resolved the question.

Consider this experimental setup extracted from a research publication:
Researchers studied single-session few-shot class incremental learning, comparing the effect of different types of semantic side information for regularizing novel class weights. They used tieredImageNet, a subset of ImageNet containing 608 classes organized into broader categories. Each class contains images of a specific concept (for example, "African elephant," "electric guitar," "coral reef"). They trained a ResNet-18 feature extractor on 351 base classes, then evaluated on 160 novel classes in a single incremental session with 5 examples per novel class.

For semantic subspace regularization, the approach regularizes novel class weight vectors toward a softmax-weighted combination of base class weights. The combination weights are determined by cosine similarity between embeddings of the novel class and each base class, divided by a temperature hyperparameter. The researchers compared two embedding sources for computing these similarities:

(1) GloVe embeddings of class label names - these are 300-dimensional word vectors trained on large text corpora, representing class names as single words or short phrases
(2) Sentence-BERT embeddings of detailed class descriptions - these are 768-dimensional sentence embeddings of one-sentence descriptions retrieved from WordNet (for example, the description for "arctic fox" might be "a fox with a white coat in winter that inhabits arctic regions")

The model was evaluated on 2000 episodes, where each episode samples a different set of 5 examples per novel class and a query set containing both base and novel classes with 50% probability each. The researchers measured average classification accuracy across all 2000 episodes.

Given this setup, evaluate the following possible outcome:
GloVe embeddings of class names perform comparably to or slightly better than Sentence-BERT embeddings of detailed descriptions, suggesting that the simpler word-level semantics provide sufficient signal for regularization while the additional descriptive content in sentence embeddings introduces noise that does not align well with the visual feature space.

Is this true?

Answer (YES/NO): NO